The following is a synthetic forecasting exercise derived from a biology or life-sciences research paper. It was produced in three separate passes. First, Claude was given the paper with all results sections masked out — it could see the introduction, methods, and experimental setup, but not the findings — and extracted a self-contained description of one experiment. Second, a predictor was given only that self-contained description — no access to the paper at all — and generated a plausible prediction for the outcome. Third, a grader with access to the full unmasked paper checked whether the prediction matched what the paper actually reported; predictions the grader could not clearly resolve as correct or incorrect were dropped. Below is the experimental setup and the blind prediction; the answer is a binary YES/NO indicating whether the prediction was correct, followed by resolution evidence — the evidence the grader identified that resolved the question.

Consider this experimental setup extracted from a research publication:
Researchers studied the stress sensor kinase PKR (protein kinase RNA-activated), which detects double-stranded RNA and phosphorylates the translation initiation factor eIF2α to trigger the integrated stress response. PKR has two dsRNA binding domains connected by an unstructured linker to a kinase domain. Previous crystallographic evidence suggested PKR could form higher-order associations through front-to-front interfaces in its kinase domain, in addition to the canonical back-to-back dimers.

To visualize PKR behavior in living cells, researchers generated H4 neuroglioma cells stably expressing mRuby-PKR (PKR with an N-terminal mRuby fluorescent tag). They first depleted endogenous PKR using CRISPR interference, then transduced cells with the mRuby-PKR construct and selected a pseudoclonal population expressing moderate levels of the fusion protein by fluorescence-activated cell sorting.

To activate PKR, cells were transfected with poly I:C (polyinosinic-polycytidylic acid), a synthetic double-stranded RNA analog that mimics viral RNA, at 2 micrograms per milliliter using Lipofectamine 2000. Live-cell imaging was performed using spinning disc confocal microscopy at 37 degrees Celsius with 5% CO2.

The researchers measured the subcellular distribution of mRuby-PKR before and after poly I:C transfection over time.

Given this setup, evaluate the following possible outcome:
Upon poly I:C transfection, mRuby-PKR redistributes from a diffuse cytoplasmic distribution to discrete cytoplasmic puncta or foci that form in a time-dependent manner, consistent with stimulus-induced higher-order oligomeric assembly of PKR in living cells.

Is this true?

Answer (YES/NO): YES